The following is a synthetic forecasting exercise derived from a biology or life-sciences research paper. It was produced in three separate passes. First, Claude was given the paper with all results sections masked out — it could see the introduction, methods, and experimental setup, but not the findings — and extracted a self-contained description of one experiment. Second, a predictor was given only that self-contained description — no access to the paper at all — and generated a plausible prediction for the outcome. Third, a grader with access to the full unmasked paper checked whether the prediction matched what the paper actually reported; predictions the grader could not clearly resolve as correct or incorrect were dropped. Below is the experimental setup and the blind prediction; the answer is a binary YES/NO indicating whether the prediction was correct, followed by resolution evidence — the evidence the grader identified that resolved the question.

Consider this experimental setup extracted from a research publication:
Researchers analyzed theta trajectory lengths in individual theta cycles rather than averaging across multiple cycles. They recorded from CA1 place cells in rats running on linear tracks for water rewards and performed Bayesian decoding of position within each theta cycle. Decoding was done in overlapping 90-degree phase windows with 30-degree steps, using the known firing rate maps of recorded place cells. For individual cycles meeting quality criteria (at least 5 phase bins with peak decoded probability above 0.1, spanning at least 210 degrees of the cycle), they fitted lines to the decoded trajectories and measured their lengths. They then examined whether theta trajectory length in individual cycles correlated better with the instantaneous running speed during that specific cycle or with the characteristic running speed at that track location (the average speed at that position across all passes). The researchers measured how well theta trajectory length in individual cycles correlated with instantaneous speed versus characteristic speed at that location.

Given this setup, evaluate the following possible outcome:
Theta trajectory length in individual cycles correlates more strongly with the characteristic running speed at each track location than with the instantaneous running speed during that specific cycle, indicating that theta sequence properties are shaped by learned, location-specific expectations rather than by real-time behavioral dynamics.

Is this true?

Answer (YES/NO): YES